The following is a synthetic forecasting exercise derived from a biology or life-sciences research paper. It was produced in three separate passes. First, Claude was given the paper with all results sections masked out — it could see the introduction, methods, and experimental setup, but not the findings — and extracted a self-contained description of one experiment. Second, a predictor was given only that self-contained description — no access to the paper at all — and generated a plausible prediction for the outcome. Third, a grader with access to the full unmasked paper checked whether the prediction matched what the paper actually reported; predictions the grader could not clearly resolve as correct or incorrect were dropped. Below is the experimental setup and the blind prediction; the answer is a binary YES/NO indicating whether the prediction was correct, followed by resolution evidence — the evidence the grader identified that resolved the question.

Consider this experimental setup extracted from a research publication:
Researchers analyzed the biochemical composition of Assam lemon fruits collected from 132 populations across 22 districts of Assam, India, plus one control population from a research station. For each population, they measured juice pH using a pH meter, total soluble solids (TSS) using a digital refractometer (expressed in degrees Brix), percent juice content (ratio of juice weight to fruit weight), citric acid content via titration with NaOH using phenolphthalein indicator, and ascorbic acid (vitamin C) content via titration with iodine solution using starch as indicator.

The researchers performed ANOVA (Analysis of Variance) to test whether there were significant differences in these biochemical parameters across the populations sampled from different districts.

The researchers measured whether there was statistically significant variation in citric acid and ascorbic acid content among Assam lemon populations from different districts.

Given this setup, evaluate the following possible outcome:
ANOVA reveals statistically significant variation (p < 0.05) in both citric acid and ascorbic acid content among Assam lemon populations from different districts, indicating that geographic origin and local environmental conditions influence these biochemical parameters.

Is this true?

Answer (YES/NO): YES